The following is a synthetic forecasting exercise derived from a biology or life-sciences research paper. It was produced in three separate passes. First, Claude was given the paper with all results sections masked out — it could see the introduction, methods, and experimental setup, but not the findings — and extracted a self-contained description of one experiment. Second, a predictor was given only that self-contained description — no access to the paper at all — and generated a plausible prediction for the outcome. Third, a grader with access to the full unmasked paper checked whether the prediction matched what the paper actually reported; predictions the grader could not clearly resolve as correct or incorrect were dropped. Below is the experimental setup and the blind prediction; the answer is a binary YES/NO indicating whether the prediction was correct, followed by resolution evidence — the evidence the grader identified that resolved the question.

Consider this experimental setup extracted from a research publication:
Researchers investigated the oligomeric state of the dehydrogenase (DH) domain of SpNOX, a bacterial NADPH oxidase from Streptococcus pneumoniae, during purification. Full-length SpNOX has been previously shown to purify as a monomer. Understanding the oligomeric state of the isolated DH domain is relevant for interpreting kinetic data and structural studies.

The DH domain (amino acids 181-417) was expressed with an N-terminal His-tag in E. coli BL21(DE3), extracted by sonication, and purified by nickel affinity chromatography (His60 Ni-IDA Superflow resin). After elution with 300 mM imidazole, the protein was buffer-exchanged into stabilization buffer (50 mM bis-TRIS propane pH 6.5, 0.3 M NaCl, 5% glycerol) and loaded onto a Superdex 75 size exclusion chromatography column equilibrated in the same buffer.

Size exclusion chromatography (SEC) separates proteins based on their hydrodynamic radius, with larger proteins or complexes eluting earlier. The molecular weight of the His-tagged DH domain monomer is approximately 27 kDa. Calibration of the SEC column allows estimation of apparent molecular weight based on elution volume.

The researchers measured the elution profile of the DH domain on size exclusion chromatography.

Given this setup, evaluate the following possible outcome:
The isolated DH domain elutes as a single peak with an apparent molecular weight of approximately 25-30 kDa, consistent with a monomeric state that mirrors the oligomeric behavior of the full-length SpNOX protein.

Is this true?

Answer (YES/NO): YES